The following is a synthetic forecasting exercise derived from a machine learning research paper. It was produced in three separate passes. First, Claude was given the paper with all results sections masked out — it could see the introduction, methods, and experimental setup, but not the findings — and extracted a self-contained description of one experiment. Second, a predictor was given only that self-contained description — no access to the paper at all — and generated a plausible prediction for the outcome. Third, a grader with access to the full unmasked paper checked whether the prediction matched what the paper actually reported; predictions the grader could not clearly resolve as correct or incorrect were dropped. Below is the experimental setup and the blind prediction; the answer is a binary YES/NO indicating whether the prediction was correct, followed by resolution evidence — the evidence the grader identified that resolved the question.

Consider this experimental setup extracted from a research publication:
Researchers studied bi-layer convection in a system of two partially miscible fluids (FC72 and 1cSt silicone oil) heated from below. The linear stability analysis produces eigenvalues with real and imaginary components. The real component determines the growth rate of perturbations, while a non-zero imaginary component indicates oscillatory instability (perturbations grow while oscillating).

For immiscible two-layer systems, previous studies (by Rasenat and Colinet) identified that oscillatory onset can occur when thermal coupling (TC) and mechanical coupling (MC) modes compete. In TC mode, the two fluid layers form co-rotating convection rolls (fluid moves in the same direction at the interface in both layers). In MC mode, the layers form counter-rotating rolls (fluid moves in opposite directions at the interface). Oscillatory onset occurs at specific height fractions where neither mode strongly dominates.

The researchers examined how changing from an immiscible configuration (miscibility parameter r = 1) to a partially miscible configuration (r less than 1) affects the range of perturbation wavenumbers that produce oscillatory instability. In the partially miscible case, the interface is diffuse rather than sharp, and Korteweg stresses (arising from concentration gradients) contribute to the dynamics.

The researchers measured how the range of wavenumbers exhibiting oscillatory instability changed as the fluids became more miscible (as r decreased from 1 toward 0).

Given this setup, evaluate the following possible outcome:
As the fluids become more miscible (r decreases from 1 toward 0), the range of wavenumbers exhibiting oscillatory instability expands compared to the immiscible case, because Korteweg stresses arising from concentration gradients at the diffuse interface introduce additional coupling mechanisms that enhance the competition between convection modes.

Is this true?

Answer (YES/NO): NO